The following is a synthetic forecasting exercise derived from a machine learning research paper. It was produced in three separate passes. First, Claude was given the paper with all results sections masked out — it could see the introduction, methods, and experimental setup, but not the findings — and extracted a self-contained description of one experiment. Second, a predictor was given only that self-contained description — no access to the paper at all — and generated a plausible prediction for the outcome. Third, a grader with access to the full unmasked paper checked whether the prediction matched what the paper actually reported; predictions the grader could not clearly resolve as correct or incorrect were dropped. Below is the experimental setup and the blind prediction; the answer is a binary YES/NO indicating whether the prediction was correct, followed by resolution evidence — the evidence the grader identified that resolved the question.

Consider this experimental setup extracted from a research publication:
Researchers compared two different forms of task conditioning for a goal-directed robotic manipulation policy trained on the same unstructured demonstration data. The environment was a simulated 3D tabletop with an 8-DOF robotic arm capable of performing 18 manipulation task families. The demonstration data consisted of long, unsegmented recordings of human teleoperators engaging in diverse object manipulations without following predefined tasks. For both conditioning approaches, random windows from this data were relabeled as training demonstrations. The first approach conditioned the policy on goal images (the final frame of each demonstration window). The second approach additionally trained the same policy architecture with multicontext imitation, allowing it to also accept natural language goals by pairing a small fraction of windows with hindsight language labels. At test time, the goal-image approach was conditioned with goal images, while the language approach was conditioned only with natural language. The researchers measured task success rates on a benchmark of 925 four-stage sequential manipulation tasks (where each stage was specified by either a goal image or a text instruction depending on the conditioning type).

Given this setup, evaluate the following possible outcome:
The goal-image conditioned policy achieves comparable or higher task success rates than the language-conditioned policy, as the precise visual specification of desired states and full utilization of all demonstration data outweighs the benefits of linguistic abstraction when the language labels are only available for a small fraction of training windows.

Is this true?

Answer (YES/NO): YES